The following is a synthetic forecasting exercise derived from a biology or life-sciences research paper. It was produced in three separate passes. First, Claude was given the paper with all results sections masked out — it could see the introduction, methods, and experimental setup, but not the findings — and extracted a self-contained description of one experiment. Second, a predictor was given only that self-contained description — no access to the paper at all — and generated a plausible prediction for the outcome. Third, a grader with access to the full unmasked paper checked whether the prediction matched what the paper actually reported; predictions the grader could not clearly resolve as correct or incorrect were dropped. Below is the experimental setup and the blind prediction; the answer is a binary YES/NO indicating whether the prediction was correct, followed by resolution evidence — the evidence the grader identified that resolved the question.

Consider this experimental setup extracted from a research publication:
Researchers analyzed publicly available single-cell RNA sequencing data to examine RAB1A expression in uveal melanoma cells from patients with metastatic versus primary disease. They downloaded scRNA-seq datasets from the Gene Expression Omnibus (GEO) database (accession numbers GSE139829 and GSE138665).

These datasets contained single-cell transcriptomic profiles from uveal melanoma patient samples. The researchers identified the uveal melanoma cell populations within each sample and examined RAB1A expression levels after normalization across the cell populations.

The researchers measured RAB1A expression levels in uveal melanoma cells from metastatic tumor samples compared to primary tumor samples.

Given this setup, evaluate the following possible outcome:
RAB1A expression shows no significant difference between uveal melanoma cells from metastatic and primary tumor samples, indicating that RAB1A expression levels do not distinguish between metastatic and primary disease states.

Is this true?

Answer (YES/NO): NO